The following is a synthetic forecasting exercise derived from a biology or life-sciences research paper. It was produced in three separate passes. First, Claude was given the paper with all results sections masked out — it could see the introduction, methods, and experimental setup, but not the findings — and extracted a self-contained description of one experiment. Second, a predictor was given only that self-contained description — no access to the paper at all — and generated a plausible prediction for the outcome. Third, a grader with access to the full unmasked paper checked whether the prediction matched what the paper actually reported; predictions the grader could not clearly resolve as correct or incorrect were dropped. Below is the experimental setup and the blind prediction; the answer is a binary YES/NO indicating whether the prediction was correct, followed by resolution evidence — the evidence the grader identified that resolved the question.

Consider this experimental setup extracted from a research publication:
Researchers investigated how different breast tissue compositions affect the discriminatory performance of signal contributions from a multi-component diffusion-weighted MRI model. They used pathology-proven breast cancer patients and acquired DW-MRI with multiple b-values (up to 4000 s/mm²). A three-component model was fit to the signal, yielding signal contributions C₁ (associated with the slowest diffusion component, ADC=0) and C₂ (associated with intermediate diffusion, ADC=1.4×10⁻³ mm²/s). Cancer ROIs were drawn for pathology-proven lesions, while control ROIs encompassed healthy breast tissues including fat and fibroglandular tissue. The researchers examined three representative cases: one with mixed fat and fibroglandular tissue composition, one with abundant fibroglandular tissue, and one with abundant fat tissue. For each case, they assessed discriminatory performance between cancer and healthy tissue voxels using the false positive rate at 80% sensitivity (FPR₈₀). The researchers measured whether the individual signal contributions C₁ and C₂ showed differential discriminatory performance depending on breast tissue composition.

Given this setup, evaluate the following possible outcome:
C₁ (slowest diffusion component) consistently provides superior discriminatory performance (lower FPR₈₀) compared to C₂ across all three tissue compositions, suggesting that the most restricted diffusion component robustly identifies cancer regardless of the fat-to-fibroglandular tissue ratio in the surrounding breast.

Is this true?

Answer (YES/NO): NO